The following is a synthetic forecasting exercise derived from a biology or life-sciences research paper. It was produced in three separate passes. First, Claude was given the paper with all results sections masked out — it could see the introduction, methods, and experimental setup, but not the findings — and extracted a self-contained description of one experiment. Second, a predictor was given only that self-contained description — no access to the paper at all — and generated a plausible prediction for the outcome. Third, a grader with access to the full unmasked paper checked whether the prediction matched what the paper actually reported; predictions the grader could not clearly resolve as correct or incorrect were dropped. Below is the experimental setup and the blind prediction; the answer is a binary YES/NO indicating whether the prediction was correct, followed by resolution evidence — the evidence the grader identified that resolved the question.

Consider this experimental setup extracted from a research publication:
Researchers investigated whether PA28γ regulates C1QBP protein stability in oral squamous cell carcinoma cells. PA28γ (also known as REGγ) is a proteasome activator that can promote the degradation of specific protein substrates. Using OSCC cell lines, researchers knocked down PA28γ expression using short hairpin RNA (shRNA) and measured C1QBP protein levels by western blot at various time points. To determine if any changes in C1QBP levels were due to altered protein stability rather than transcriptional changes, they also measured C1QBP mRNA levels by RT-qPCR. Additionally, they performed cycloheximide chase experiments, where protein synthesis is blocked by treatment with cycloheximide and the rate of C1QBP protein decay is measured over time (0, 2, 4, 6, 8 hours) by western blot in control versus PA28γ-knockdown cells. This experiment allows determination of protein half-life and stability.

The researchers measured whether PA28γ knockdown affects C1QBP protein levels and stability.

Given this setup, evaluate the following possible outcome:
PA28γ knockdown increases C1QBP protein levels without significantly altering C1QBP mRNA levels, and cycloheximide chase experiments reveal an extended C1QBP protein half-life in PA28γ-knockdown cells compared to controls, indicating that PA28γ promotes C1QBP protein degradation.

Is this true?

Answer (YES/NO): NO